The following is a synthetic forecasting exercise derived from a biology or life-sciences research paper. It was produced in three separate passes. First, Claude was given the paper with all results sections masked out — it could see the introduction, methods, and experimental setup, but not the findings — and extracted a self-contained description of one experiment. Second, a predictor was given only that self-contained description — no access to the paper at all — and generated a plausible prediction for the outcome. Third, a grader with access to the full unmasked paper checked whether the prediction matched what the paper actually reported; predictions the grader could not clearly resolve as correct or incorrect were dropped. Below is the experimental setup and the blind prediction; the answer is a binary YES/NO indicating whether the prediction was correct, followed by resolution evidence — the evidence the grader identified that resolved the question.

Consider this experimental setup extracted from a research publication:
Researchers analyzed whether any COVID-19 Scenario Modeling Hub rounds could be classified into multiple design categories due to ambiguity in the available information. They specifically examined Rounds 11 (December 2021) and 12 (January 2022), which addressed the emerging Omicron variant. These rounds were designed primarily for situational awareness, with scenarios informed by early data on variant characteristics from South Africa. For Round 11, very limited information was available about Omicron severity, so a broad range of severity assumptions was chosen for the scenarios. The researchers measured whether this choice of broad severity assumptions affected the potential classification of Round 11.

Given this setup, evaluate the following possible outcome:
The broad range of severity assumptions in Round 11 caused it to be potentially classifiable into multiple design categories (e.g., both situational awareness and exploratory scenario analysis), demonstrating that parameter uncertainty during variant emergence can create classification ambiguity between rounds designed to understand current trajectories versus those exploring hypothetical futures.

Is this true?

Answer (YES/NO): NO